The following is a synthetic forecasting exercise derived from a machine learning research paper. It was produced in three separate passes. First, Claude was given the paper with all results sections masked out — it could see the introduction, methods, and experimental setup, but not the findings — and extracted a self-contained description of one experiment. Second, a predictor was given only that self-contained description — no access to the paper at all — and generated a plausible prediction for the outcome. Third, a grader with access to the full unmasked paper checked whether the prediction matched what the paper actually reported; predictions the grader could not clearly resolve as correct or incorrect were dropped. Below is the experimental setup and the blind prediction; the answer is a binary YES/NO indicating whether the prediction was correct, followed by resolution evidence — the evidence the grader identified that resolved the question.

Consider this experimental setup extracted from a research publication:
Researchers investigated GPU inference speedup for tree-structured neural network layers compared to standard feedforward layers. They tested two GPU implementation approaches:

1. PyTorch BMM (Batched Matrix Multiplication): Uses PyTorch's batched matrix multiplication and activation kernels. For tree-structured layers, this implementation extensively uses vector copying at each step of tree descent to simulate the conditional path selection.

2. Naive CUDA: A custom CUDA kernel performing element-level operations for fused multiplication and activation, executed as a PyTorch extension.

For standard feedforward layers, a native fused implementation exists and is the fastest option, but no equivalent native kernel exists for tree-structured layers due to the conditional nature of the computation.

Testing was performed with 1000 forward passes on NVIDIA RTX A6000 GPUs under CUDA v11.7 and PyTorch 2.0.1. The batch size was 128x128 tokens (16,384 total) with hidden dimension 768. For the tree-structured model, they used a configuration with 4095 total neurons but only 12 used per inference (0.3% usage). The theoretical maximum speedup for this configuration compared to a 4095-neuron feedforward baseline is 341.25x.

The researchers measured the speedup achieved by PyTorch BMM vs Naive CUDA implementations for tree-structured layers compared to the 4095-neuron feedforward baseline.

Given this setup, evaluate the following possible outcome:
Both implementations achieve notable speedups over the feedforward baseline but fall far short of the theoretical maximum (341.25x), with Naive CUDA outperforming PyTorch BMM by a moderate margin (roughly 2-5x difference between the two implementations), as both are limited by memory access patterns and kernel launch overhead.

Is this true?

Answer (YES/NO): YES